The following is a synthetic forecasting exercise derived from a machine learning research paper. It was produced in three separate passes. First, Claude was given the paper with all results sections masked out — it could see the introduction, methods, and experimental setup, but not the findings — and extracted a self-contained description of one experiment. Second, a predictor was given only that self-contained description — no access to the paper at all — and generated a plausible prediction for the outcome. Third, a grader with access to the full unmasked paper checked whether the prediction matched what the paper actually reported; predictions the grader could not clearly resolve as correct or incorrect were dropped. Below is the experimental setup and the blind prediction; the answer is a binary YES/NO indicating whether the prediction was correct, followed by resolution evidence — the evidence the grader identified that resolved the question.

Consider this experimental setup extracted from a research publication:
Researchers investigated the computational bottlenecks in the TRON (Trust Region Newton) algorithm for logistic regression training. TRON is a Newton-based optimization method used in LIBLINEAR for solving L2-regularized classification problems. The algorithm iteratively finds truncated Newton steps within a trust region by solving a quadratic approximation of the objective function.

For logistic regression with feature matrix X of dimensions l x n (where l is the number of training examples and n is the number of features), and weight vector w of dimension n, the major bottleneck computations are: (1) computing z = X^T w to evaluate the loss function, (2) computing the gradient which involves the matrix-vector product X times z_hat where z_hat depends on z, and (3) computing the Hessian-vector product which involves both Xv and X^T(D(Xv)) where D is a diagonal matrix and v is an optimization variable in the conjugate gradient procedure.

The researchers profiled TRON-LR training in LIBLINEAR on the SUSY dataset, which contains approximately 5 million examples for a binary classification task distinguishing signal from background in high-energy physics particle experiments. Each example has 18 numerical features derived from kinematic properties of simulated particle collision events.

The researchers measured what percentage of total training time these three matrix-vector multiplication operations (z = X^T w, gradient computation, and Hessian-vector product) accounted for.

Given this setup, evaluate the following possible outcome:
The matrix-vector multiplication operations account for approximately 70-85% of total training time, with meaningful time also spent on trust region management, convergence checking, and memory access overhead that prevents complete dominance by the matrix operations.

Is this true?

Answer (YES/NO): YES